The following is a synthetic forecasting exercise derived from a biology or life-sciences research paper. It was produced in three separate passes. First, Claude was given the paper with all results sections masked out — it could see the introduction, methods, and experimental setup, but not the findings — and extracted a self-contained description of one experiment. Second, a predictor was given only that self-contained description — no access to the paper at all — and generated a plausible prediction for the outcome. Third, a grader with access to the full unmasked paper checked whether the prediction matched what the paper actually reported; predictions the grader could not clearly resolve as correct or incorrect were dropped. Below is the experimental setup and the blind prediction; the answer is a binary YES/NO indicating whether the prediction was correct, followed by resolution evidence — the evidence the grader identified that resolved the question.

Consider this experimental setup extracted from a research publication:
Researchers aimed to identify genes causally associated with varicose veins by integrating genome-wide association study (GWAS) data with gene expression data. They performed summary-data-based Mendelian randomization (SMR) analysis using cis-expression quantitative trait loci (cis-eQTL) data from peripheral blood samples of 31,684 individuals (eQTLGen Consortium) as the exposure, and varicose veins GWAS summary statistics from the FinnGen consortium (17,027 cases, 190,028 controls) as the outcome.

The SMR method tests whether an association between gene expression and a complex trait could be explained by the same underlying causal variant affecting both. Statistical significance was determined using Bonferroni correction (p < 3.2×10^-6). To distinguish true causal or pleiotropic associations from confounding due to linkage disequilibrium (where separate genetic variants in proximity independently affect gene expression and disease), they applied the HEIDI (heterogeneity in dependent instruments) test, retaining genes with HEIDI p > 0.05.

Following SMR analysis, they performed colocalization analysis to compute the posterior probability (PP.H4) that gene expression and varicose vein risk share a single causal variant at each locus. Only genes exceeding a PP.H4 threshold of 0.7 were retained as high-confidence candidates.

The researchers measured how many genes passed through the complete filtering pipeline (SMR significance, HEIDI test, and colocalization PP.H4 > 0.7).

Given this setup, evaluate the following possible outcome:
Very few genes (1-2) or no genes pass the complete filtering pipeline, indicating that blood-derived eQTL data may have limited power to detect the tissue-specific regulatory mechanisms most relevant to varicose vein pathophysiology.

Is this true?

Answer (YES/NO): NO